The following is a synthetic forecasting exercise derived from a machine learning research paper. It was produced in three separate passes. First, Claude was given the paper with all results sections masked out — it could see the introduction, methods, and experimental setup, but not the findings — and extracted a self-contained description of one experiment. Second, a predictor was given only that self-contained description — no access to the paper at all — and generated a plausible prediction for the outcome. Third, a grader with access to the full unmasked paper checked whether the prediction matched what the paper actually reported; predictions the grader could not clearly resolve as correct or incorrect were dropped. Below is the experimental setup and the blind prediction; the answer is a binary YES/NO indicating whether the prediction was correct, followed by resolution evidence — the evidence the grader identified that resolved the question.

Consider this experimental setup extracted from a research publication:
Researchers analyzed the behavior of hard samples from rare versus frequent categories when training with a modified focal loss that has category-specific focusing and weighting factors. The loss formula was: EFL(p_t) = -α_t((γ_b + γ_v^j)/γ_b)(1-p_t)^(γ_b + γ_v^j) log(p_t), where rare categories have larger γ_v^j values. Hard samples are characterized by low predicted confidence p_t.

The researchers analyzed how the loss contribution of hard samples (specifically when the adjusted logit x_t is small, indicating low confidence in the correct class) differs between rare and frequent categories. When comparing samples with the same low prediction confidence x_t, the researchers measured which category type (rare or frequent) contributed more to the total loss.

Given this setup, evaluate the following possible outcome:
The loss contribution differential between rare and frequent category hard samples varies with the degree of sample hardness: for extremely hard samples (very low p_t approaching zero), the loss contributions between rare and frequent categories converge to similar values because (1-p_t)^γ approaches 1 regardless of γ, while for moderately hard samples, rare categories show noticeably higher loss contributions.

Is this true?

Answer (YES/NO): NO